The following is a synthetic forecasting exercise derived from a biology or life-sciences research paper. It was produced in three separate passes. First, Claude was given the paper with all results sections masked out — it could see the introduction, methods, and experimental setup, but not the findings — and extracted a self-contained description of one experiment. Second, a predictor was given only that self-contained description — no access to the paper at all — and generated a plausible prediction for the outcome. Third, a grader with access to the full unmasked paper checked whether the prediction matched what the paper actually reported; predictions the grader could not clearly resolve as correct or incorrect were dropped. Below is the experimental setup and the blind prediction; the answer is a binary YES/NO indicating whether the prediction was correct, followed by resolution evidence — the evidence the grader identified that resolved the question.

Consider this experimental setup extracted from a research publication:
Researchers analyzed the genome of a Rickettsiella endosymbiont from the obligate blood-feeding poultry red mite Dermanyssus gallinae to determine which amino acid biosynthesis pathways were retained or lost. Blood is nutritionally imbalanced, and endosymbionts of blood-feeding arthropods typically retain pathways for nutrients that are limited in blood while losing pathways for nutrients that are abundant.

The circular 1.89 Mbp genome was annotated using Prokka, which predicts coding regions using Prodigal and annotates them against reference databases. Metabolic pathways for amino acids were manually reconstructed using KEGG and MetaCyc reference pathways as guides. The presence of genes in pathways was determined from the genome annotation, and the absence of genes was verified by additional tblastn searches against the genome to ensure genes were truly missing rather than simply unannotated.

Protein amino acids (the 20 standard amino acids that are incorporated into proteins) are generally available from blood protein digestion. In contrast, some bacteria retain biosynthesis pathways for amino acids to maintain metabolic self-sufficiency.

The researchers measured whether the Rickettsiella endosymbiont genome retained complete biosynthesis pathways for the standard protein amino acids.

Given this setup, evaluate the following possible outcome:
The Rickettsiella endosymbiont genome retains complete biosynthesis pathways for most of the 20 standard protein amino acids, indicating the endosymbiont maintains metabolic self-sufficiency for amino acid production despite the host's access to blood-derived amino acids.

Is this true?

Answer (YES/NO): NO